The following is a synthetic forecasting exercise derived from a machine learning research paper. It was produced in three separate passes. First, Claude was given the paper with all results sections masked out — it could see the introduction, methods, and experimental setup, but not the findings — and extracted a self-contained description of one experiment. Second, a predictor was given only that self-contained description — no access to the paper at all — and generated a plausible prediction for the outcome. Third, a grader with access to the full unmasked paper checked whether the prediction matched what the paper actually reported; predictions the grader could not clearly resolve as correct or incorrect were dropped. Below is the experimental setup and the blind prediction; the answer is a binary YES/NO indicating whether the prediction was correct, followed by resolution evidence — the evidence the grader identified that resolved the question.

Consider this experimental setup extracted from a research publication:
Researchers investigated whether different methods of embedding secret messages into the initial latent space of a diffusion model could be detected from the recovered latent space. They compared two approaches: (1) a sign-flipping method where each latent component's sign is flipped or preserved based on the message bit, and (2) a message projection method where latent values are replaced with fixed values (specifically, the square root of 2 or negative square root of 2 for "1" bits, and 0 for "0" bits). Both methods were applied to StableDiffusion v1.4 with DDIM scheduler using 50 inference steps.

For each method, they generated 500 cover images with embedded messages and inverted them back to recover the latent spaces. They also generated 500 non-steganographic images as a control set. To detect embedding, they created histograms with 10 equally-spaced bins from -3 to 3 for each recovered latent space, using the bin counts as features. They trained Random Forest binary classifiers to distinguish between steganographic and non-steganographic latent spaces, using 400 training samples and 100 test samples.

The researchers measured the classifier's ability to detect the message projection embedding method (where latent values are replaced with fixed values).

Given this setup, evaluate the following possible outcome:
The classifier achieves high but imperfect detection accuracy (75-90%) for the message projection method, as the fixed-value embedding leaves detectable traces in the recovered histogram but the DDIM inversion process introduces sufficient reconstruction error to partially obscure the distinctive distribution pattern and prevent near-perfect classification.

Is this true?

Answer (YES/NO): NO